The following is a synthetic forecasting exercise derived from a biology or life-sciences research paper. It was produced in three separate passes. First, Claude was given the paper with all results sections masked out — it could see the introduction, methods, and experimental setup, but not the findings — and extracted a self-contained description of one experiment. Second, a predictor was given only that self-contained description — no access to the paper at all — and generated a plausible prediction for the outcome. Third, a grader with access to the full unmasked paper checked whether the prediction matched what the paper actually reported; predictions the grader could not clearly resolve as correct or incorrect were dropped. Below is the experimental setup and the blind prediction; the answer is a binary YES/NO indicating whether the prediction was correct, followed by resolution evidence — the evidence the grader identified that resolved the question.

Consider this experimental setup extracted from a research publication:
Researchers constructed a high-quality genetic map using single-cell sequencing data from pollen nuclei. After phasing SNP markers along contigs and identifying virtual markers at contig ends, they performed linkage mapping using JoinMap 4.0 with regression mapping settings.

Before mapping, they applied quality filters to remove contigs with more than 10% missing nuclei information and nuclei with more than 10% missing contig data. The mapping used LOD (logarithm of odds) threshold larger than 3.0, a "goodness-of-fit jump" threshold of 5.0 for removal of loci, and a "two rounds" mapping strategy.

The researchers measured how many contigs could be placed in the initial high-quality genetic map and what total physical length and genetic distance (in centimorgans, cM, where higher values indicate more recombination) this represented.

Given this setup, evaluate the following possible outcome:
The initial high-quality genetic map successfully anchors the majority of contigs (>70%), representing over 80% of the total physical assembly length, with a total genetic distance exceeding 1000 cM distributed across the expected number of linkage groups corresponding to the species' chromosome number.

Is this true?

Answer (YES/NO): NO